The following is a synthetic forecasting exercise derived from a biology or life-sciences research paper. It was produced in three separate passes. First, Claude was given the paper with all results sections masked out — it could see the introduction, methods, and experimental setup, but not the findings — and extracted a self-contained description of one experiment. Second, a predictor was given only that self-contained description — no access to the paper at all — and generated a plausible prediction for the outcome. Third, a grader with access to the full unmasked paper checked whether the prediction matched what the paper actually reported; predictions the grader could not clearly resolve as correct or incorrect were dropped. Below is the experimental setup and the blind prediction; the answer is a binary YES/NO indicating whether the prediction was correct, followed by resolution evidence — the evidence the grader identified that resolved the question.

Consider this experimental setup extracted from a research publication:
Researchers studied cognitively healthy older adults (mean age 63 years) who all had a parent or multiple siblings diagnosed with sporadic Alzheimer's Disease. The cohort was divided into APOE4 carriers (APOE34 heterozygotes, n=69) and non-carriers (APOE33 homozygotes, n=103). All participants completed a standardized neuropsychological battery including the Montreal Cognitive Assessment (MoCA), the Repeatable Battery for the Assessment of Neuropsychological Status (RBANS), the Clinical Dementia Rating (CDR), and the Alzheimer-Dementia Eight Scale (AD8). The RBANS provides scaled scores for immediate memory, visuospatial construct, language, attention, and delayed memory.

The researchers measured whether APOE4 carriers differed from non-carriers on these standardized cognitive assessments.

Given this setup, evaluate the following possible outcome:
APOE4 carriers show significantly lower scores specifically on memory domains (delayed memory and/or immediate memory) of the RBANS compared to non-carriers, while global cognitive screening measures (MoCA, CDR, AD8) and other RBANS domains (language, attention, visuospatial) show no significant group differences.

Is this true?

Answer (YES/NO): NO